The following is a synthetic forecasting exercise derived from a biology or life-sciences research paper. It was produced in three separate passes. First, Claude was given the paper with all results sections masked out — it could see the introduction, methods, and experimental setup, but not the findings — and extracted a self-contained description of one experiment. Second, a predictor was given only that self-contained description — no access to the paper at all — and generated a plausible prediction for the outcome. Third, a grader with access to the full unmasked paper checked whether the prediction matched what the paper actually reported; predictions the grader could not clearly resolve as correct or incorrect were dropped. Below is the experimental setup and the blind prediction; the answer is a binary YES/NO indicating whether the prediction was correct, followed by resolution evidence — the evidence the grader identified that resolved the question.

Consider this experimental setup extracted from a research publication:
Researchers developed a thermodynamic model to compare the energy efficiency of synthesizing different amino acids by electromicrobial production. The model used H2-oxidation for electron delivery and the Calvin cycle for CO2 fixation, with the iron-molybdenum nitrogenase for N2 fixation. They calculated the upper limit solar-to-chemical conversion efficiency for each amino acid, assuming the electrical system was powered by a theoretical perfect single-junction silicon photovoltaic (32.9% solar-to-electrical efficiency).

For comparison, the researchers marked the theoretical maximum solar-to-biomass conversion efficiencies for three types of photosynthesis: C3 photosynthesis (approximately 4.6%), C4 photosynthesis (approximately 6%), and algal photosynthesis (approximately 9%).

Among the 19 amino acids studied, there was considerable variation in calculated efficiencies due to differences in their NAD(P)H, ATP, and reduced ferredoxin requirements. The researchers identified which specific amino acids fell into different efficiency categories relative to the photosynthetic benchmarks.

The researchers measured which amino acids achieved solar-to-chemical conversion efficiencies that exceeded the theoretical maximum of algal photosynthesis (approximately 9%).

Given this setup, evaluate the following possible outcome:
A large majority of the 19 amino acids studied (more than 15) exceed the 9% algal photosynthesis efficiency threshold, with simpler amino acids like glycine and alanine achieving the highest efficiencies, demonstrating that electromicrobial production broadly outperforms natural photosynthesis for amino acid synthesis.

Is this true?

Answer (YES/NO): NO